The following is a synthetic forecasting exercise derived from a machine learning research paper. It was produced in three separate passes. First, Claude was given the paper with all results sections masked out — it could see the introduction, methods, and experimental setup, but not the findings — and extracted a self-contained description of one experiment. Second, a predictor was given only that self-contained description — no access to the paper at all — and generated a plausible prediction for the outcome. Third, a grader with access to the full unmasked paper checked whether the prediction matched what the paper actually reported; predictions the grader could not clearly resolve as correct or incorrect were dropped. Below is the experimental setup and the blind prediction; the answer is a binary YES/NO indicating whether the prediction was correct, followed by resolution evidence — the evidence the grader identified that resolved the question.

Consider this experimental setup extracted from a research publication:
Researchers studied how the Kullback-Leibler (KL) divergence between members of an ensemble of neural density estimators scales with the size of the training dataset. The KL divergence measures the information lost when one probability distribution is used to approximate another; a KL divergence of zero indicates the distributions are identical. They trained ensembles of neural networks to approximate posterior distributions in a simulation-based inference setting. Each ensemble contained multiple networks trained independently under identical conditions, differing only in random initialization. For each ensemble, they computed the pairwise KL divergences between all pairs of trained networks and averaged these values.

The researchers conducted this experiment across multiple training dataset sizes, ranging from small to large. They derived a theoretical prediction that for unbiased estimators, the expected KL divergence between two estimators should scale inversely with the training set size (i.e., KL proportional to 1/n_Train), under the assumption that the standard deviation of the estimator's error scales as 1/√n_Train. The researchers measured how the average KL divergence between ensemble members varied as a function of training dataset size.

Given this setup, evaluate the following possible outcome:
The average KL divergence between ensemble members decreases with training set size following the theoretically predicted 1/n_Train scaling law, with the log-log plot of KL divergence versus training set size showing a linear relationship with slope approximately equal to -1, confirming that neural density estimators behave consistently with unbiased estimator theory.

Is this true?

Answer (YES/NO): NO